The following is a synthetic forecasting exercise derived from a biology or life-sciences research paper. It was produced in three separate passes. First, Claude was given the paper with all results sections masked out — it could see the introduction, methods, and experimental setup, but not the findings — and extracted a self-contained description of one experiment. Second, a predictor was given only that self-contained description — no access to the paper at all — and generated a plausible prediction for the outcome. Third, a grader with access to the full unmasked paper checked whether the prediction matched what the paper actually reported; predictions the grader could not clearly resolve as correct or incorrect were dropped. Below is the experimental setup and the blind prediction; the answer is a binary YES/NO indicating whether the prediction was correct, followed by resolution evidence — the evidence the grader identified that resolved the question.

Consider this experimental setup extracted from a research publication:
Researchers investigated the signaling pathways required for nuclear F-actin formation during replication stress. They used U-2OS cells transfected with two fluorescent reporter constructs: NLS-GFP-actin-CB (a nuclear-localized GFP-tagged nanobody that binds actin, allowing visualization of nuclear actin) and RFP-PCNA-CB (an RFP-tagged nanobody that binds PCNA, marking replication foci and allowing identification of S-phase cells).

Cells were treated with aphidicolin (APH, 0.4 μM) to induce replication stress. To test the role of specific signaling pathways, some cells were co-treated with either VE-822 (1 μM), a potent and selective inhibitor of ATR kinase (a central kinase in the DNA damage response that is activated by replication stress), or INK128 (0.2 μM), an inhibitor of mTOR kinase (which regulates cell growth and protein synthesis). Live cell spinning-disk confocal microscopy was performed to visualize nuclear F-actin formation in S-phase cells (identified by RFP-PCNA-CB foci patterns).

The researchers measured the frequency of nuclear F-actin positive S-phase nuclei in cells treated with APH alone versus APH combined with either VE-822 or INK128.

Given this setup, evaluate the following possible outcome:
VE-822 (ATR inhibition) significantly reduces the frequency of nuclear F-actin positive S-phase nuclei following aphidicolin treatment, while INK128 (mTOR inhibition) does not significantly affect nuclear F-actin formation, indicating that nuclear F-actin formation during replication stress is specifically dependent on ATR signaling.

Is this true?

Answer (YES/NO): NO